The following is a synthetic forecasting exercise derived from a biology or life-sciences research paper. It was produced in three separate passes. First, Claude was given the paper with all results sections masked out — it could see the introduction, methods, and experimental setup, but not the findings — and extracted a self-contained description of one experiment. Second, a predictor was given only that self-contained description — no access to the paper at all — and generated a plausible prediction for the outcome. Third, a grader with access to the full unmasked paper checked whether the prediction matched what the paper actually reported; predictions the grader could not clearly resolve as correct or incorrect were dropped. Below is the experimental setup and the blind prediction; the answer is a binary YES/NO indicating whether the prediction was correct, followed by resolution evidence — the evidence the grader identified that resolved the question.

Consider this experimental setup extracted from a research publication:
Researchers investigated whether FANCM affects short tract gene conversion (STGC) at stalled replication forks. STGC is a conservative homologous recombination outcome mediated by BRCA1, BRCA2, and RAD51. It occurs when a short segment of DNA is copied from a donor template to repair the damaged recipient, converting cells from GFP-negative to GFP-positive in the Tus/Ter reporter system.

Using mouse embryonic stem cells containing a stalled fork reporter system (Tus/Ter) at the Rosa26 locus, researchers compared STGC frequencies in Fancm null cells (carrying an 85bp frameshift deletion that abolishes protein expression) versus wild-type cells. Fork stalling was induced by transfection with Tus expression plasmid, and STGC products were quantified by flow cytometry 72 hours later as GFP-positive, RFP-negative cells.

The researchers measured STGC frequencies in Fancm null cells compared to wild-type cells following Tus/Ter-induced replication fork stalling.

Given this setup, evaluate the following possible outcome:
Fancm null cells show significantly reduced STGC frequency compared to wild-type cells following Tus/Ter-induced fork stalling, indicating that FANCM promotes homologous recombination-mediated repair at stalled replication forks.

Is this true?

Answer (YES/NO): YES